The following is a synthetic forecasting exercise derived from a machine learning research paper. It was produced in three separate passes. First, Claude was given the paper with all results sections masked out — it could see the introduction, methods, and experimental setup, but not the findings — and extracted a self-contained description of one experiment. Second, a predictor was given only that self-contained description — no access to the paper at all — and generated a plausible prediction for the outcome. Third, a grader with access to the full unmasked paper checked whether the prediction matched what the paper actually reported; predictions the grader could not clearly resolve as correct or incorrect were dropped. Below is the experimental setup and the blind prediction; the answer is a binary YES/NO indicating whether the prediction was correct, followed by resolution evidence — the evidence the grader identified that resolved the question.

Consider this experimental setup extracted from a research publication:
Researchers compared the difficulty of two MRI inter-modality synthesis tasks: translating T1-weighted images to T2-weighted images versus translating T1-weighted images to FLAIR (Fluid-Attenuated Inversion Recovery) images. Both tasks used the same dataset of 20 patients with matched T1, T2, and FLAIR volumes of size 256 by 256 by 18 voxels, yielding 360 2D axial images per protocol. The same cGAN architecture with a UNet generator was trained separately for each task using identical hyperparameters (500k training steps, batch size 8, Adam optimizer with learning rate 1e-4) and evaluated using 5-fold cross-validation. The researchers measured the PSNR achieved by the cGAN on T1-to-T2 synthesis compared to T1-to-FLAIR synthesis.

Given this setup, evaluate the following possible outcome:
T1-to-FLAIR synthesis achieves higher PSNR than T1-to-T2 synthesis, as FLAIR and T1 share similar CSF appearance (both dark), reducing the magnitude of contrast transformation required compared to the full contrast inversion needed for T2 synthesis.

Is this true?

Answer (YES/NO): YES